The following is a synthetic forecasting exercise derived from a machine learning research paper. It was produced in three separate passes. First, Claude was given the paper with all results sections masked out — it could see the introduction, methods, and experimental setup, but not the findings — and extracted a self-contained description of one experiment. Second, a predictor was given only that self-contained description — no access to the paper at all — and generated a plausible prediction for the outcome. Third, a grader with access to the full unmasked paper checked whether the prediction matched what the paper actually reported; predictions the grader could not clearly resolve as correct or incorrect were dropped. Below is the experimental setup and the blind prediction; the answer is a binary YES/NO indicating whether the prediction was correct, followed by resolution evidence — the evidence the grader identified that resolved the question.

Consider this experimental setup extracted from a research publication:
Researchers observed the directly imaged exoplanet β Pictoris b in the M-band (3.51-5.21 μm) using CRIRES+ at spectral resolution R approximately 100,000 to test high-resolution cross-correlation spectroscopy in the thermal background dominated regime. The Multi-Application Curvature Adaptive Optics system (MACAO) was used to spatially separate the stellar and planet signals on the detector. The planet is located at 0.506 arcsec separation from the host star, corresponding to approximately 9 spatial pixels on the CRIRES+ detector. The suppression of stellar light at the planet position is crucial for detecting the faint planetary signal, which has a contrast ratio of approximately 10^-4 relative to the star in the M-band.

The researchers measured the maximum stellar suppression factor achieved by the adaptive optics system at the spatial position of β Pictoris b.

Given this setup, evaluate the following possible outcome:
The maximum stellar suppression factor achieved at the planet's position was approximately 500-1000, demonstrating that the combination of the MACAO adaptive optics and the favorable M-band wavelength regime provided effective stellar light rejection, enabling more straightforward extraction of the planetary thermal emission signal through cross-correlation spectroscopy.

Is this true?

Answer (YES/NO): NO